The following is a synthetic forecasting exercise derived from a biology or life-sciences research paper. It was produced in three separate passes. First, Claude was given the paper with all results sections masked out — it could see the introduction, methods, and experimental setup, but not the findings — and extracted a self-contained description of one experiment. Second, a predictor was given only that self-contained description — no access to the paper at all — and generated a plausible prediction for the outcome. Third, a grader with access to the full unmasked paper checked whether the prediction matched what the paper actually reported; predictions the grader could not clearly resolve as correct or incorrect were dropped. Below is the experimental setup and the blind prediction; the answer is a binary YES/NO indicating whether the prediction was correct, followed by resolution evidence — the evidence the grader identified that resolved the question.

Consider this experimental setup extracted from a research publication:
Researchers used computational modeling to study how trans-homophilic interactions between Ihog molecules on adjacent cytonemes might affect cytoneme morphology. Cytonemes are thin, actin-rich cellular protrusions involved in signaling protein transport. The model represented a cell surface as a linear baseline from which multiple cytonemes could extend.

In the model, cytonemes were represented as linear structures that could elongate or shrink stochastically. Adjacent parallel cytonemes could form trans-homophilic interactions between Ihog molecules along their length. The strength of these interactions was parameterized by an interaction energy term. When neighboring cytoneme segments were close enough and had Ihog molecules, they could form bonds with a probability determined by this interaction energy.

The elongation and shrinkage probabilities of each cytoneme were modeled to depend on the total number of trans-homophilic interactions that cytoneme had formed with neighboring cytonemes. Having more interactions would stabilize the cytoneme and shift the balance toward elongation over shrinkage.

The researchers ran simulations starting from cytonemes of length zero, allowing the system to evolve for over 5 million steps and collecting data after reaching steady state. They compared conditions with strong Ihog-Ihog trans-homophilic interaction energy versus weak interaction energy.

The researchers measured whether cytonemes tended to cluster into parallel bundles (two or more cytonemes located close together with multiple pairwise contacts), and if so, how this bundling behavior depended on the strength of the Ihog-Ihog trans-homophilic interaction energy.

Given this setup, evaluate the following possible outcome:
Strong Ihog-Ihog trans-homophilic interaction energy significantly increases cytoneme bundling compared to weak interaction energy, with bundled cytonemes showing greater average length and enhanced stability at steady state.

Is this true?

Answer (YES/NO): YES